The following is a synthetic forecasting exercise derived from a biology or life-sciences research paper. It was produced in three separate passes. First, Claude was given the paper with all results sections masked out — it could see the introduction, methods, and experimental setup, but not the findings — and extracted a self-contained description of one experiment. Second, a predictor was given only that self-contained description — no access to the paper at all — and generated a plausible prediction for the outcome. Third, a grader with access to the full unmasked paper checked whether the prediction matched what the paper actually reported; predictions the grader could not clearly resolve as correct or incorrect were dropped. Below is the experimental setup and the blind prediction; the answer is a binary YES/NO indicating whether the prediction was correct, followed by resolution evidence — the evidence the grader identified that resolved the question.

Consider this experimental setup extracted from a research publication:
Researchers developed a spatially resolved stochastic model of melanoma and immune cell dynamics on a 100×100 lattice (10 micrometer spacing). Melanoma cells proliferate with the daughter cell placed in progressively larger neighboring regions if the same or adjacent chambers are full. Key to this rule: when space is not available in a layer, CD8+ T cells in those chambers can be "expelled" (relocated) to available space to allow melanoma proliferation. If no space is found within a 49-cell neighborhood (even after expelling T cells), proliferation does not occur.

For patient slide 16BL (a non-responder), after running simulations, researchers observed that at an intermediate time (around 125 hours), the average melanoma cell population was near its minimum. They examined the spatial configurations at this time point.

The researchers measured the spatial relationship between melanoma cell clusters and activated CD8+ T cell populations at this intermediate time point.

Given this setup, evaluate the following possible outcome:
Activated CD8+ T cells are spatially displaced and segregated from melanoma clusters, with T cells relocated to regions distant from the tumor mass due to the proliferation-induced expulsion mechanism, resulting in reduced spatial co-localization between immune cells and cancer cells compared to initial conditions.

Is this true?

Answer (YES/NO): NO